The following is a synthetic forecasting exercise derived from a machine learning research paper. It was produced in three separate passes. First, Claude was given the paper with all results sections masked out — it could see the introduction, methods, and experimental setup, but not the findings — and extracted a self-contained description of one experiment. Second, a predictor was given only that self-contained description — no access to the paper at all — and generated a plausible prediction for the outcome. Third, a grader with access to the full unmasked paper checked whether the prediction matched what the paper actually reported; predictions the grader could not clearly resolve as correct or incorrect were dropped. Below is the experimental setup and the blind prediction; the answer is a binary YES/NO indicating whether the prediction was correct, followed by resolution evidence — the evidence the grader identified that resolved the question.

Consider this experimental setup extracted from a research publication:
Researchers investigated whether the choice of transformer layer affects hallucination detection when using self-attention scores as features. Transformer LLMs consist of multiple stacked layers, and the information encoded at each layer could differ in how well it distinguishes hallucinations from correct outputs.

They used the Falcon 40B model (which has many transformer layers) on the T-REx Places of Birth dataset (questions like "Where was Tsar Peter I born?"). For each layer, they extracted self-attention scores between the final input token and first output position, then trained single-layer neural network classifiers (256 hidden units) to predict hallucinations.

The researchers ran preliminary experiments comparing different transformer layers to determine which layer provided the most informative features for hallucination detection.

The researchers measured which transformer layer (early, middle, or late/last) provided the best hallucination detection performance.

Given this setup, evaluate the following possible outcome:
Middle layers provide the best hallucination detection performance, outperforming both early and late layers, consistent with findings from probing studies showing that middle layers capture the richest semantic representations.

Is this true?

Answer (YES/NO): NO